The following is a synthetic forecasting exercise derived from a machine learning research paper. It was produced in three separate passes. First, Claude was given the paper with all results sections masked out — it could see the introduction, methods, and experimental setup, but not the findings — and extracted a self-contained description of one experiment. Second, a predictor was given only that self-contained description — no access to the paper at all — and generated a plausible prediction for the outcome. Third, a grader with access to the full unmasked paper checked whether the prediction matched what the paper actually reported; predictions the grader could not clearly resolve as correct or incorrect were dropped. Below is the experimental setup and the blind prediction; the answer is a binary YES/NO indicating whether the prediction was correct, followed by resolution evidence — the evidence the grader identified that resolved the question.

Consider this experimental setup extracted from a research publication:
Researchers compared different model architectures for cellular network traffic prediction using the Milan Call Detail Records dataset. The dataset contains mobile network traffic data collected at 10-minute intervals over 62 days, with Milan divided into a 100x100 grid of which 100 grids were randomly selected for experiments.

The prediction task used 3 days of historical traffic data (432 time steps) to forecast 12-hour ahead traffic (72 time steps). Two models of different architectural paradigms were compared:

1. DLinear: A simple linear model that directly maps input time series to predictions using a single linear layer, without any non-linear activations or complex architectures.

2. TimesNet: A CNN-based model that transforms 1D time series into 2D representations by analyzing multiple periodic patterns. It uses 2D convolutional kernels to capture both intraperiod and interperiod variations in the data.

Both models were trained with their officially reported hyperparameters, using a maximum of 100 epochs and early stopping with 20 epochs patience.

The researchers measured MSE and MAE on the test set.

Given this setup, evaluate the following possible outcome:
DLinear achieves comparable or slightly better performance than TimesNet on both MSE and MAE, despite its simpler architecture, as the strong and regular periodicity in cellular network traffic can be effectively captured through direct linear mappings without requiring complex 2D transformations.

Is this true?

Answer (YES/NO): NO